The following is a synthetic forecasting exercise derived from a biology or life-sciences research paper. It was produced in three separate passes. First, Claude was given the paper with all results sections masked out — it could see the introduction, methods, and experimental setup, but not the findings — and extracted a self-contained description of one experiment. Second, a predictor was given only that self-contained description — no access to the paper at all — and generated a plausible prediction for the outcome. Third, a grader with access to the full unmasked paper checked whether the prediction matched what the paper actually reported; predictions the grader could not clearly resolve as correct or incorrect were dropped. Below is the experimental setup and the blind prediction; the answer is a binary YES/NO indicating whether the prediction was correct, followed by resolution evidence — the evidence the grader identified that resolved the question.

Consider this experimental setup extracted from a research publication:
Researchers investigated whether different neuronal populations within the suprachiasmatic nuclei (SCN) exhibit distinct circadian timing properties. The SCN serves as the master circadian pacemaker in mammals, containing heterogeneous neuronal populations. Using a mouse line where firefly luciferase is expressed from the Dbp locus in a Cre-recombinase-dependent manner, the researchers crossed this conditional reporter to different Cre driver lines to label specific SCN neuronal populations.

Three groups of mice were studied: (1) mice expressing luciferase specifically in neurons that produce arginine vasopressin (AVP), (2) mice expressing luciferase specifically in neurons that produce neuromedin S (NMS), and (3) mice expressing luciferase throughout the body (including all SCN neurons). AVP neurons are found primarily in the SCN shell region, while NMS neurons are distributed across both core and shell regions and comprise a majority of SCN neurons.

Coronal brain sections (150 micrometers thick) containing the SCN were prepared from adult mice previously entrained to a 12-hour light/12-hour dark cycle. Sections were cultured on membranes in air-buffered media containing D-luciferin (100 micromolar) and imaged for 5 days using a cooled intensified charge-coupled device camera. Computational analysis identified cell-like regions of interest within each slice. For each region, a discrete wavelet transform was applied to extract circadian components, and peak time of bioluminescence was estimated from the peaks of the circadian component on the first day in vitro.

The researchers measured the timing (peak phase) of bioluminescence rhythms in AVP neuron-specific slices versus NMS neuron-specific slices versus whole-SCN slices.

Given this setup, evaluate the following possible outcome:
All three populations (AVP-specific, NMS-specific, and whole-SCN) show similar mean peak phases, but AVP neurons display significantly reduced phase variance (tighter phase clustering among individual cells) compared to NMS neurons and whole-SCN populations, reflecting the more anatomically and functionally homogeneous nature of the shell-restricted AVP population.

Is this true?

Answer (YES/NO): NO